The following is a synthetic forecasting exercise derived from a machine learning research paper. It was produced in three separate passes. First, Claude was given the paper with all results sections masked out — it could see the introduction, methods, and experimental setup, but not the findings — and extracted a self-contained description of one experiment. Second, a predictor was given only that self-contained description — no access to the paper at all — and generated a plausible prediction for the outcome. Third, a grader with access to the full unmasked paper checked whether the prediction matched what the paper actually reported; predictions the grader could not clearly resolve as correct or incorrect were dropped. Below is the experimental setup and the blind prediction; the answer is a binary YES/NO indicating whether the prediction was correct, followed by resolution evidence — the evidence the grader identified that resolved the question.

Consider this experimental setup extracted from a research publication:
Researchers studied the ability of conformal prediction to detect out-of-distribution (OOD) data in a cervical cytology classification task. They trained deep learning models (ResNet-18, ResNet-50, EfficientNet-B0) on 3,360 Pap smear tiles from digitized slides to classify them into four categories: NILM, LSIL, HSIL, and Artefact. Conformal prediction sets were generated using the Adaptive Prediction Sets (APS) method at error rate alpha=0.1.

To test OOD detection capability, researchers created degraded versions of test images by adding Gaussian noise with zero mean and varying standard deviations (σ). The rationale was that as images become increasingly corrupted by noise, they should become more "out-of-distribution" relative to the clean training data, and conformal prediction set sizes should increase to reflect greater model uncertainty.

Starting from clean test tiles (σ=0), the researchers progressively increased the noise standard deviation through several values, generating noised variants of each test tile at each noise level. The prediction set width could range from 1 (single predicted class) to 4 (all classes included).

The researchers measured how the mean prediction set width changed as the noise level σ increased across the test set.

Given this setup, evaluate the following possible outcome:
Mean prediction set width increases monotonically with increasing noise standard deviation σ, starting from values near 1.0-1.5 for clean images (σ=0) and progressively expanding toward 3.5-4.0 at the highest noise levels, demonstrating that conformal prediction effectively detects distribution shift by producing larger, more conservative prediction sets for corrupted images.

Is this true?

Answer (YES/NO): NO